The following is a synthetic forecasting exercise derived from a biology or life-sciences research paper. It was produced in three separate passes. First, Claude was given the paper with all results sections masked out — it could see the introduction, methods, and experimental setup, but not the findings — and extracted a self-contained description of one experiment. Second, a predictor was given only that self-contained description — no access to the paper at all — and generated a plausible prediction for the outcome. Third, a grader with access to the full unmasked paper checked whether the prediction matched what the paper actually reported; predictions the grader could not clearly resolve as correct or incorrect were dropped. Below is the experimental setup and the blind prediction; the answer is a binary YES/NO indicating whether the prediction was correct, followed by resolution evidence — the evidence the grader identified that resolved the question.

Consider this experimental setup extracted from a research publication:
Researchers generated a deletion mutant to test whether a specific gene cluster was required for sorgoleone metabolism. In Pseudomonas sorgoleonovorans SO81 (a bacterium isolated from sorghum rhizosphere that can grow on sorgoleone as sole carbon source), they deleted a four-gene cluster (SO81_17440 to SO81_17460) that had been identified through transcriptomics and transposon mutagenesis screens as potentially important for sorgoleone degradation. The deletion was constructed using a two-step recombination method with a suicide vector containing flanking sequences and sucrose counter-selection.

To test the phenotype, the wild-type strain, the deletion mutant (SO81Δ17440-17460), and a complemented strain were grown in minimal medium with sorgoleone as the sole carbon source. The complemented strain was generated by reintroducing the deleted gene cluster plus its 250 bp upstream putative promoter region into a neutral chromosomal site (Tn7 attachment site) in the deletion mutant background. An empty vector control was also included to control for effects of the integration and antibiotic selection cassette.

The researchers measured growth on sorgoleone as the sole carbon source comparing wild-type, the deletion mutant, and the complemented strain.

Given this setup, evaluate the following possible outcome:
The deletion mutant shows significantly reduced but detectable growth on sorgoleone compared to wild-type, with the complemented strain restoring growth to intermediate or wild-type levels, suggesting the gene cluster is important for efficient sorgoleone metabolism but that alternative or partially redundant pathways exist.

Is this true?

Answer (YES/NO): NO